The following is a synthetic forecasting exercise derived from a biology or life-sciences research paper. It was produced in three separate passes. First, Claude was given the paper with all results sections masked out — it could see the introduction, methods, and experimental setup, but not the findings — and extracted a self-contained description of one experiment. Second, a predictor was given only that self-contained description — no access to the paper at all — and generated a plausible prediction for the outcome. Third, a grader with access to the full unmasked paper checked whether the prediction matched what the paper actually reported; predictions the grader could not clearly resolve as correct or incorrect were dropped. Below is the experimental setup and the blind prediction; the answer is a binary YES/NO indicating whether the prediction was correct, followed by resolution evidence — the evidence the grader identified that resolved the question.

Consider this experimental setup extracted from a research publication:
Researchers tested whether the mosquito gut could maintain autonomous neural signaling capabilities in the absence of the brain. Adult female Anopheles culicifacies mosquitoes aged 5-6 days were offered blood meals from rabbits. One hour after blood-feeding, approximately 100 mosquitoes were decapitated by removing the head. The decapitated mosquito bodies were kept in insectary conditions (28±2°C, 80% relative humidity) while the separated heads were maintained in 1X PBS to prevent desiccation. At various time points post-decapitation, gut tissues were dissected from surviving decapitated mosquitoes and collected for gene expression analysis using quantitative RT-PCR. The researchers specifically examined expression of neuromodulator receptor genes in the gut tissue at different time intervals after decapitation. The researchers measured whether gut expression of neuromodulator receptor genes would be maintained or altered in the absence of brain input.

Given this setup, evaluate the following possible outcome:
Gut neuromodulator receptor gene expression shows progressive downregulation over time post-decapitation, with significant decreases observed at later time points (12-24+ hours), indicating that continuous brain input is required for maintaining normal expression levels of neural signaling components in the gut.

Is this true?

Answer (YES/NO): NO